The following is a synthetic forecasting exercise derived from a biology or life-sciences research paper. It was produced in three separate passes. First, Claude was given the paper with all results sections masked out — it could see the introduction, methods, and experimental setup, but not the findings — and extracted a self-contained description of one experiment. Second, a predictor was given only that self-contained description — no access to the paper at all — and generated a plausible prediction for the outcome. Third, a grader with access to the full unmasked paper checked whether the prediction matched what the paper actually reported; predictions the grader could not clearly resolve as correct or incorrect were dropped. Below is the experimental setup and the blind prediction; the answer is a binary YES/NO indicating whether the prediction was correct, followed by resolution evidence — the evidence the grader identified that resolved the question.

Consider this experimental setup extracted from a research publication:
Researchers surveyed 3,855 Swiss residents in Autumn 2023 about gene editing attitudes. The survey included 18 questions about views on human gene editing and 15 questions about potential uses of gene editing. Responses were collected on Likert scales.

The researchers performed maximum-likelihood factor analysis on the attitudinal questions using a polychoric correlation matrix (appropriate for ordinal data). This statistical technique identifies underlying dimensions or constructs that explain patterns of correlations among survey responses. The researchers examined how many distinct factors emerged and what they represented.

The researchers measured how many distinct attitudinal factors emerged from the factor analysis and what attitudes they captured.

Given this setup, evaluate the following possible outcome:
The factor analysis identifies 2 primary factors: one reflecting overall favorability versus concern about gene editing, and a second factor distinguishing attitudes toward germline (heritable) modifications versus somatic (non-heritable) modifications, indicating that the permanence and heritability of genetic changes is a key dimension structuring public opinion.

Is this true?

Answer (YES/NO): NO